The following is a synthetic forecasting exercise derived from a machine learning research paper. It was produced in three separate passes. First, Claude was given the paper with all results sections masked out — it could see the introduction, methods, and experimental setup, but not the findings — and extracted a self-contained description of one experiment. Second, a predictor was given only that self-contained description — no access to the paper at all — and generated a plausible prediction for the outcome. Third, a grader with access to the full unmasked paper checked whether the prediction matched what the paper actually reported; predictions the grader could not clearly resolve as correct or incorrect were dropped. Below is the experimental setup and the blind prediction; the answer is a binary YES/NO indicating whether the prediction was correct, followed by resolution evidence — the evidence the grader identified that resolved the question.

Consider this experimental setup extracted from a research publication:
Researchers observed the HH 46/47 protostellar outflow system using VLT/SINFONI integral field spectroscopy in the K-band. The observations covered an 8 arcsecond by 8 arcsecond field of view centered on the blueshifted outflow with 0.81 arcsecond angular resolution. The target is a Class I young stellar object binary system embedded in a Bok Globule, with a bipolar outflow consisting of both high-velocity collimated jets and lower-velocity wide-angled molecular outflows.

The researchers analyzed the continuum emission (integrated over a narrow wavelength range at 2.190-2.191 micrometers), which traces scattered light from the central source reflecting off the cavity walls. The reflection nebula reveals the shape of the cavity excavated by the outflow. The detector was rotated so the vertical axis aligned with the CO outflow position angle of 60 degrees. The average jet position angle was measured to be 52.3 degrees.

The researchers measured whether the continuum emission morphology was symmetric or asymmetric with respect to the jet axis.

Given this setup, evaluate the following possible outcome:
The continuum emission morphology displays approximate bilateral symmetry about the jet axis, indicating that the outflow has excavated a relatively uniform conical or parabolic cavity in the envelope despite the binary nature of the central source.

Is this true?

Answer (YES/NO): NO